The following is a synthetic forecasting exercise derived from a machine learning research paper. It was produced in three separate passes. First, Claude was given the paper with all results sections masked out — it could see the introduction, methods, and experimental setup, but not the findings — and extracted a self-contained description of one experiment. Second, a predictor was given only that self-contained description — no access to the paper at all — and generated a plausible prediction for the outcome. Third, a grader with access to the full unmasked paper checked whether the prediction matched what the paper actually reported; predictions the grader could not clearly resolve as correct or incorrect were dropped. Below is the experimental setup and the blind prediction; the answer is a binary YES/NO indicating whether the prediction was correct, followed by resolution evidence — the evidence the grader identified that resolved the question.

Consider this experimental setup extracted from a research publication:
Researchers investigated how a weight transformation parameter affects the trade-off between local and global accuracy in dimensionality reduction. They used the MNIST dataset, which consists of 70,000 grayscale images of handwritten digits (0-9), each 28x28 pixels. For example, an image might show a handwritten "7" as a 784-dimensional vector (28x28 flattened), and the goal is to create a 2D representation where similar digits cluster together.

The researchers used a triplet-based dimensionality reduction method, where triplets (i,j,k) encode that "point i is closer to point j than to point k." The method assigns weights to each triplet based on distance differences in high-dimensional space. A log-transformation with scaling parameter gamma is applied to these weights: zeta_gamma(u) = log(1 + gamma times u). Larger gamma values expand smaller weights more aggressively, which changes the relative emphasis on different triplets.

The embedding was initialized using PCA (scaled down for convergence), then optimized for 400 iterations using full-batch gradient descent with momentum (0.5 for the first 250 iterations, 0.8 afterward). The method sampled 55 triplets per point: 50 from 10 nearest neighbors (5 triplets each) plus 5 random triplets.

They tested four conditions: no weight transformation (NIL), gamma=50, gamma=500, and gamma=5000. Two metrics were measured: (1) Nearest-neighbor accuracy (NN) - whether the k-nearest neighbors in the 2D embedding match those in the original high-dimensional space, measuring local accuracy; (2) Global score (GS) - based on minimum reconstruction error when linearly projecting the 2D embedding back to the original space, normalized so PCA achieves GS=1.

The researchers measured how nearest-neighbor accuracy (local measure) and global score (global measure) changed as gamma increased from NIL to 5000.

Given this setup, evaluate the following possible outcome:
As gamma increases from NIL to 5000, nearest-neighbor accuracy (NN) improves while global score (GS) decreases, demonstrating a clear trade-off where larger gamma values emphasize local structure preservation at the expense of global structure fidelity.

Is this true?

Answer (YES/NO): YES